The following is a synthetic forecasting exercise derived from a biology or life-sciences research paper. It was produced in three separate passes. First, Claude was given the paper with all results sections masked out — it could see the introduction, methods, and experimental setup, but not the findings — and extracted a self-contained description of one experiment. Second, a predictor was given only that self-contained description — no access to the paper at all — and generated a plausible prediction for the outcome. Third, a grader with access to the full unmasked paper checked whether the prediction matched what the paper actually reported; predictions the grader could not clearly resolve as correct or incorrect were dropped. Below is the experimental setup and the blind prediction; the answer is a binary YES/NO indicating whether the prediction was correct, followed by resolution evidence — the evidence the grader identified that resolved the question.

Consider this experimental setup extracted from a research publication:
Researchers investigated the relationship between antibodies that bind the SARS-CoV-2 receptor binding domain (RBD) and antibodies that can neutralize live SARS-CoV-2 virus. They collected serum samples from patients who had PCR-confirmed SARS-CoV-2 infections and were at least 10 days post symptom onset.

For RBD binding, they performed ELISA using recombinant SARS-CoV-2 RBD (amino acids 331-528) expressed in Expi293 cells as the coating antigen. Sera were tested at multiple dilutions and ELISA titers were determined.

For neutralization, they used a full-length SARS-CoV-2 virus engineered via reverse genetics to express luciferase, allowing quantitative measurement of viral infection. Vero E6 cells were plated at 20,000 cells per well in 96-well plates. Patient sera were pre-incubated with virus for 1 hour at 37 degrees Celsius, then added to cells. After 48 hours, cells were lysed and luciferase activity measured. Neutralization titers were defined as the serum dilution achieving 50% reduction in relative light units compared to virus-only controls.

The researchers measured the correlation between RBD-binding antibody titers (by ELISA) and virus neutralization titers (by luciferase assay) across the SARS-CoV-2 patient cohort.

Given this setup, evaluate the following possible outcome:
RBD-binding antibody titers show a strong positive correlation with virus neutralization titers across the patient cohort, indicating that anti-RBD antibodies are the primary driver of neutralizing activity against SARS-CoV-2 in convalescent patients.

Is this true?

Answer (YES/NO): YES